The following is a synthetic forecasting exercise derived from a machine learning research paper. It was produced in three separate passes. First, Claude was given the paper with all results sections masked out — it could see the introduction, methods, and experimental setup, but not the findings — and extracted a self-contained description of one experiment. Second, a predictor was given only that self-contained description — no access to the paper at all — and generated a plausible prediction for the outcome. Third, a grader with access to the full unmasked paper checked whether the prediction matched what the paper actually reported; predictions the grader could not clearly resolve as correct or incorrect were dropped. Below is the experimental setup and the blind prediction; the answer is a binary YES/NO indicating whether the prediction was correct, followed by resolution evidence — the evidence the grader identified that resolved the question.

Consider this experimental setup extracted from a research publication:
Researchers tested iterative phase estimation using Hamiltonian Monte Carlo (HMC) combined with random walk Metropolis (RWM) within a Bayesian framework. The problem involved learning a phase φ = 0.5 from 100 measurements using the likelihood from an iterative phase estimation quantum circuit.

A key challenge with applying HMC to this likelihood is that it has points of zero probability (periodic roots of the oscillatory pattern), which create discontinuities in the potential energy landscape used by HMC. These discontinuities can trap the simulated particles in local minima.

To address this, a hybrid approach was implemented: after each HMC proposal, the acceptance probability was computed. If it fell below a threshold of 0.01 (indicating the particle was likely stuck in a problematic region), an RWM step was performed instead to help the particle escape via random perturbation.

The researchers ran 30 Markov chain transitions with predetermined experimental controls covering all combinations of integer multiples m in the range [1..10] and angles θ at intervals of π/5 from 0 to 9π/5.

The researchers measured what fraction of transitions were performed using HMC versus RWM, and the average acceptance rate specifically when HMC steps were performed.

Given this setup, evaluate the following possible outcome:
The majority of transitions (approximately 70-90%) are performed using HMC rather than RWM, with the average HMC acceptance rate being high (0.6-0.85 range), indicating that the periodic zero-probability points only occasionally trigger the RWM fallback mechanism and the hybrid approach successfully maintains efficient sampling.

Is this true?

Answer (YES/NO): NO